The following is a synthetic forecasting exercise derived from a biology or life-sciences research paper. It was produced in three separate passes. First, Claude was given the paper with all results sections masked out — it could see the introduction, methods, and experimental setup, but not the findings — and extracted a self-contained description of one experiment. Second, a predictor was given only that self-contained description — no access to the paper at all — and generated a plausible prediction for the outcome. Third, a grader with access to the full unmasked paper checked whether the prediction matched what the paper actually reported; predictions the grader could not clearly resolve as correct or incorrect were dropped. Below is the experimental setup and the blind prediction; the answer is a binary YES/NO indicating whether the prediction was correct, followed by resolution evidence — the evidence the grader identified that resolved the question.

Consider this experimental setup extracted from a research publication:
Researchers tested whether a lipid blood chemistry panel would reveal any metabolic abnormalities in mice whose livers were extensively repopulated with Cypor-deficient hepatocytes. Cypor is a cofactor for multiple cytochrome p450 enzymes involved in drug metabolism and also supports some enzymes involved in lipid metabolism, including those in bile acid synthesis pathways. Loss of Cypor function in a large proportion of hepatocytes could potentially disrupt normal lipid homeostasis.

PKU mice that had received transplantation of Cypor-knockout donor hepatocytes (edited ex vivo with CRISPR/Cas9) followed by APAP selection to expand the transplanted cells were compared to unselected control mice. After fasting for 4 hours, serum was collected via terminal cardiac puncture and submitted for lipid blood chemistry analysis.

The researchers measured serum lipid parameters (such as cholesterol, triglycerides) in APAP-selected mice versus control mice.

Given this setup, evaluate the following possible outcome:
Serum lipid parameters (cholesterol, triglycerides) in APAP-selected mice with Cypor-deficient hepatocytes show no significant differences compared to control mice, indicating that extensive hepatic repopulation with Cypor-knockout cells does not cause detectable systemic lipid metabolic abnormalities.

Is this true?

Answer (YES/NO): YES